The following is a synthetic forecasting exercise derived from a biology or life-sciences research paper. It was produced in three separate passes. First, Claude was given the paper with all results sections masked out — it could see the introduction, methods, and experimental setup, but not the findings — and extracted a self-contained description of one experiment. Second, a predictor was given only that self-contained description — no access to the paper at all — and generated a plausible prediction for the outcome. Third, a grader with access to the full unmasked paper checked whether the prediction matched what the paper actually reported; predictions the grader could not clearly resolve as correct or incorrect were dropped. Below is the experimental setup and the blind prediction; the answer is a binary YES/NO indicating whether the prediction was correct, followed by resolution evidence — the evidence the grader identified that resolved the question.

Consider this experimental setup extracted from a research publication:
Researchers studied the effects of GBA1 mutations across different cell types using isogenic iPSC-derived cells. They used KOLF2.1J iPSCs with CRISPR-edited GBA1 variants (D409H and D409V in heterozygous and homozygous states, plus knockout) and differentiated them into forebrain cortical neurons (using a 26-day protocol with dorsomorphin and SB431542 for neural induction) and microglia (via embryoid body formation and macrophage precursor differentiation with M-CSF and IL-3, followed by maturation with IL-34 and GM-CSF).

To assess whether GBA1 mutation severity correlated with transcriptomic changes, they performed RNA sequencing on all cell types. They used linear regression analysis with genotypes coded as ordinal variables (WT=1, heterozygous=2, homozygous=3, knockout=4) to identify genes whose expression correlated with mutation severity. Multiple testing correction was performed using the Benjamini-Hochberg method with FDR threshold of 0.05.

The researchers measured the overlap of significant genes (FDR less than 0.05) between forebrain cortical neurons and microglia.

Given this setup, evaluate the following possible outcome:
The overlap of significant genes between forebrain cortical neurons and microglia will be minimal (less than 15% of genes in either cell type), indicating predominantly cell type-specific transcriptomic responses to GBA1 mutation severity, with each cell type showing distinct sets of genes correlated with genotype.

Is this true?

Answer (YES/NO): YES